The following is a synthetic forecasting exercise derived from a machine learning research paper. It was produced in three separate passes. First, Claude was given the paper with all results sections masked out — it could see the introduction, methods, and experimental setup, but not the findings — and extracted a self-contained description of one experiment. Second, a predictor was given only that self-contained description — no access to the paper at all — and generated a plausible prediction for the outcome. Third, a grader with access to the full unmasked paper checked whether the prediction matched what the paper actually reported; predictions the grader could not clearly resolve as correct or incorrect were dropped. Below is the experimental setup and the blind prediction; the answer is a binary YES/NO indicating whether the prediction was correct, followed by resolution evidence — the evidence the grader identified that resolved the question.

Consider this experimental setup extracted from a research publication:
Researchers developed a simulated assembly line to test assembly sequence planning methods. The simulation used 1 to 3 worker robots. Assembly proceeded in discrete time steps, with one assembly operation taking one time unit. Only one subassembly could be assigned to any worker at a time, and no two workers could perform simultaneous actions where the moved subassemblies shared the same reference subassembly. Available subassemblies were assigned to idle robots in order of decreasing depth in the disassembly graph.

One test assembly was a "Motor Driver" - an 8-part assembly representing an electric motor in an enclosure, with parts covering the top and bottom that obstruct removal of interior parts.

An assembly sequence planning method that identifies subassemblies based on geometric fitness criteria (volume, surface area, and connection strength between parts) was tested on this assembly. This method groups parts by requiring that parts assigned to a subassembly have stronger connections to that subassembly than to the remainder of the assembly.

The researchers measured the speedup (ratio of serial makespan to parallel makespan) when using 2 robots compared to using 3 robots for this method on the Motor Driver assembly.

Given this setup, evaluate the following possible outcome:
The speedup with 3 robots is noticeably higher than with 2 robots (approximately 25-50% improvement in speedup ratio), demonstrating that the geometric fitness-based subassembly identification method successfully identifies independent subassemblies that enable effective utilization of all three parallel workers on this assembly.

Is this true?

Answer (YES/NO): NO